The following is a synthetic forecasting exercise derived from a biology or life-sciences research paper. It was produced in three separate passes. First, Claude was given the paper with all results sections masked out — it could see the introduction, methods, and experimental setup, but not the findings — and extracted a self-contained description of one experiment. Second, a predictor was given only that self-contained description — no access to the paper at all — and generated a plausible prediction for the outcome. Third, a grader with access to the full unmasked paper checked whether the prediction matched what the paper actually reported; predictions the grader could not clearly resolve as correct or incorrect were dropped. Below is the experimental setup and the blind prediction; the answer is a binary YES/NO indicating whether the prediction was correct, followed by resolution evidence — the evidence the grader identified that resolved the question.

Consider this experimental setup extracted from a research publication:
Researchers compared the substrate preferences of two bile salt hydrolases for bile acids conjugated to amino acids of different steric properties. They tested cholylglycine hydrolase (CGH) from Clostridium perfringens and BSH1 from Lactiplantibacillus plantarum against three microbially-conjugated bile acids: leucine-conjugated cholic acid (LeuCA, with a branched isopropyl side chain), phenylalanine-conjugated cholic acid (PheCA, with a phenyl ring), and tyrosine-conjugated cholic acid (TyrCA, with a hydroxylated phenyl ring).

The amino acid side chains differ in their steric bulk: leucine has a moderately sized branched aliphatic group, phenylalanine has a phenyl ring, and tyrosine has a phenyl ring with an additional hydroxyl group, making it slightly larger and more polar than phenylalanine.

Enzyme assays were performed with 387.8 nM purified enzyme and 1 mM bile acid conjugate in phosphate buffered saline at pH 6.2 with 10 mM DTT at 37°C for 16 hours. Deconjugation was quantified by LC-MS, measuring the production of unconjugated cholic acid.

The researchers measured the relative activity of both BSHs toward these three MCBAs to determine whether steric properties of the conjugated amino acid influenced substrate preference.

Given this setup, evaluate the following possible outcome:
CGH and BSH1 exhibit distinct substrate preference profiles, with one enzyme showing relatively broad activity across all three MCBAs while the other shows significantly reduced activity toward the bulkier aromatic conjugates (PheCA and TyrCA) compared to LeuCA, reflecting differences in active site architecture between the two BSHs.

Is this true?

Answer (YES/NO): NO